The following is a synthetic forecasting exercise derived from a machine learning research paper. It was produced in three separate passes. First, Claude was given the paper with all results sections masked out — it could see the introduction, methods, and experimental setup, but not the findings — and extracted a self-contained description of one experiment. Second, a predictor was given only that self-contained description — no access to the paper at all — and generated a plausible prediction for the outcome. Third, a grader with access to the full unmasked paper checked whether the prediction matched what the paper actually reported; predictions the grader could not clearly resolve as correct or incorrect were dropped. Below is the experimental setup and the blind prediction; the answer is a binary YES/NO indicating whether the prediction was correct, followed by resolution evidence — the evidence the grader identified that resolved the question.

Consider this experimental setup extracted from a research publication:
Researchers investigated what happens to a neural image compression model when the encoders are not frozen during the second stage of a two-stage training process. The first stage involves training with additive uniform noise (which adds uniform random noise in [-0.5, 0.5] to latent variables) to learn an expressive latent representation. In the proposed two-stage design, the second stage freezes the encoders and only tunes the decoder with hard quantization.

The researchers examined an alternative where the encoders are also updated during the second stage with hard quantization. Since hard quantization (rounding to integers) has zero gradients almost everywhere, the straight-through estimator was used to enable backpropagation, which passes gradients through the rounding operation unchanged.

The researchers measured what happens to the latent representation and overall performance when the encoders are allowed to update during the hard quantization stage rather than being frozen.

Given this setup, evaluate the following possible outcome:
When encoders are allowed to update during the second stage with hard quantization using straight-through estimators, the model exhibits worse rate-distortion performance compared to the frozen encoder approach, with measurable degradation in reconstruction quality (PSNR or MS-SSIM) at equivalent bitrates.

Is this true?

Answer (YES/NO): YES